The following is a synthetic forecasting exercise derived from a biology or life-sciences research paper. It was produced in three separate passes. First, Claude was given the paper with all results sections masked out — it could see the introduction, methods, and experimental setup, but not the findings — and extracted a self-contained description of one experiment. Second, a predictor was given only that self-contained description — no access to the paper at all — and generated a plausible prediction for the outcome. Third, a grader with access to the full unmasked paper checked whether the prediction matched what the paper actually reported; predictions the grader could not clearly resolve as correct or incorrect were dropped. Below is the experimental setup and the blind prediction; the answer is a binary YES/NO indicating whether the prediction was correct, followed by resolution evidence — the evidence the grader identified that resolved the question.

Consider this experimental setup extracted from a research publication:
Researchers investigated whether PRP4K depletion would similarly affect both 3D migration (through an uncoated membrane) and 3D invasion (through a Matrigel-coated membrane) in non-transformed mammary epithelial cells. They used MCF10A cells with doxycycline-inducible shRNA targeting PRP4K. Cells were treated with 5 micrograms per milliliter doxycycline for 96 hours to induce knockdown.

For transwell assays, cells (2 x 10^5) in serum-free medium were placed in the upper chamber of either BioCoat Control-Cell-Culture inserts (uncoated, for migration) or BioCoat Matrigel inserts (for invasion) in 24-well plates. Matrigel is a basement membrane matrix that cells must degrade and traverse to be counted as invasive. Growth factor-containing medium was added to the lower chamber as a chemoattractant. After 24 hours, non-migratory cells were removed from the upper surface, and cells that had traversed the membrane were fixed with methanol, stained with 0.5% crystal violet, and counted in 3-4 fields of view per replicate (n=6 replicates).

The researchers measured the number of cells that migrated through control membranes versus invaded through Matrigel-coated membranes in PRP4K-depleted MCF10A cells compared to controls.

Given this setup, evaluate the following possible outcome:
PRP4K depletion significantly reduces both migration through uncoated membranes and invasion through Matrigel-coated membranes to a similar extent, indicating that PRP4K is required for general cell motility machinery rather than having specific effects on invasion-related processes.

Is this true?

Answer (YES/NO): NO